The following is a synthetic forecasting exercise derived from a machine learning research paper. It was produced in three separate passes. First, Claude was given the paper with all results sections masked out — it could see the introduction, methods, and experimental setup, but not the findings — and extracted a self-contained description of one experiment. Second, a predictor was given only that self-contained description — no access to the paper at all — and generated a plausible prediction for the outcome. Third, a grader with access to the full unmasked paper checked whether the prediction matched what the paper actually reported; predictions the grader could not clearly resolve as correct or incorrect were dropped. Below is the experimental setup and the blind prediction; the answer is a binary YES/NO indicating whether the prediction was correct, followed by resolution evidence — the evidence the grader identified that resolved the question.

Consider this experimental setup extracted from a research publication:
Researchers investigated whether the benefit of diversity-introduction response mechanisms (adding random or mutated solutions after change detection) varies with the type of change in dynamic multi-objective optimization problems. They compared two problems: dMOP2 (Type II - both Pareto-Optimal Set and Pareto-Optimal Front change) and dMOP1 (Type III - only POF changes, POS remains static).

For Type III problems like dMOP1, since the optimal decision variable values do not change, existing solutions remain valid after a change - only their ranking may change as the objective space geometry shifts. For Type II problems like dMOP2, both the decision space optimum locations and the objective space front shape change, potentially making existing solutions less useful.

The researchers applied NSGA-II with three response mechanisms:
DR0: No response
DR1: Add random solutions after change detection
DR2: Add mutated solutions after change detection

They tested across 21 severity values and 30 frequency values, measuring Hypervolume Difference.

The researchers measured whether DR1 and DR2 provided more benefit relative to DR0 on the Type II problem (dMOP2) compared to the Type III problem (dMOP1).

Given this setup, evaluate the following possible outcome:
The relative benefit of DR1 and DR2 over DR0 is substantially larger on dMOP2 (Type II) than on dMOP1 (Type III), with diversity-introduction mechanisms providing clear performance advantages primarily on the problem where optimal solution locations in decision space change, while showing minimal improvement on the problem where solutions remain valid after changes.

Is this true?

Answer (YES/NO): NO